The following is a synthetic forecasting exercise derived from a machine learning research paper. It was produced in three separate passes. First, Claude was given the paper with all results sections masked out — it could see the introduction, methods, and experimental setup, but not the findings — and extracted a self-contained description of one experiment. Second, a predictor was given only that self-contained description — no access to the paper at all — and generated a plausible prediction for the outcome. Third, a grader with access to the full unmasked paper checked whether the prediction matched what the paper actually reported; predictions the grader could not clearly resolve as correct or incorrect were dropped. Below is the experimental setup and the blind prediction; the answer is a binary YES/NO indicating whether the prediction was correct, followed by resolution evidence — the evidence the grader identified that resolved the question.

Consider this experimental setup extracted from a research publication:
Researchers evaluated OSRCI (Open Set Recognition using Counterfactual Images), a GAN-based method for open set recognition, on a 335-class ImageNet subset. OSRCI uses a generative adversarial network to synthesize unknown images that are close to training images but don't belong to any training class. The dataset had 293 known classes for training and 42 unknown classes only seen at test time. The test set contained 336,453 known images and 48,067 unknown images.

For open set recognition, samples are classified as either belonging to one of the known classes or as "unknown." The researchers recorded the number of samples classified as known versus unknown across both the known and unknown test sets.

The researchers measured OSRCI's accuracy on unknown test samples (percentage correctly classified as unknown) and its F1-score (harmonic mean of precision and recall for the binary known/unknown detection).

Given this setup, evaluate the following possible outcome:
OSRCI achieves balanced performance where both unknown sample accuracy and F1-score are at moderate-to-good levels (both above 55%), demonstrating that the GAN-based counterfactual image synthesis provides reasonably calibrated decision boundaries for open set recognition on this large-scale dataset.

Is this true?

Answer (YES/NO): NO